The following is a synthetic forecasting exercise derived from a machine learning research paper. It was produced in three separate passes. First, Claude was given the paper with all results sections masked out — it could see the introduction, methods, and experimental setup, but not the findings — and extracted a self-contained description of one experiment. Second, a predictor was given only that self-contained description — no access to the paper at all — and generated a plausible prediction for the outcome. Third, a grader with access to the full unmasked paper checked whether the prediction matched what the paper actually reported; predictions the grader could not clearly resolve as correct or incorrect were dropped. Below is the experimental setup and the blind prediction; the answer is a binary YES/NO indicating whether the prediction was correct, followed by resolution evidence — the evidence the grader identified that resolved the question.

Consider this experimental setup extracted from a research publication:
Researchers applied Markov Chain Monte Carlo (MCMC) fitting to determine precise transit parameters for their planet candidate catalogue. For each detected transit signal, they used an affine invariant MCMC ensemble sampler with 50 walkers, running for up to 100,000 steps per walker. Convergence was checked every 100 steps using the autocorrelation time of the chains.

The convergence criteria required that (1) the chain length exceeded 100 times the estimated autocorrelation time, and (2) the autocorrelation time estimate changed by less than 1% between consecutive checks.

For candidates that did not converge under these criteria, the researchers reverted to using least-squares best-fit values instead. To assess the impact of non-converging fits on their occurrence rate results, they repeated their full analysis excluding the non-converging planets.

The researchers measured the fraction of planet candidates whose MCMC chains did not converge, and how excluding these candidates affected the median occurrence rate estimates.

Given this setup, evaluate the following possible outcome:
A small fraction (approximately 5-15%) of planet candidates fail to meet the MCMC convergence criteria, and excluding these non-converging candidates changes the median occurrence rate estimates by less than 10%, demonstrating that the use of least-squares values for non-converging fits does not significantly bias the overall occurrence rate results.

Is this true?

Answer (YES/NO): NO